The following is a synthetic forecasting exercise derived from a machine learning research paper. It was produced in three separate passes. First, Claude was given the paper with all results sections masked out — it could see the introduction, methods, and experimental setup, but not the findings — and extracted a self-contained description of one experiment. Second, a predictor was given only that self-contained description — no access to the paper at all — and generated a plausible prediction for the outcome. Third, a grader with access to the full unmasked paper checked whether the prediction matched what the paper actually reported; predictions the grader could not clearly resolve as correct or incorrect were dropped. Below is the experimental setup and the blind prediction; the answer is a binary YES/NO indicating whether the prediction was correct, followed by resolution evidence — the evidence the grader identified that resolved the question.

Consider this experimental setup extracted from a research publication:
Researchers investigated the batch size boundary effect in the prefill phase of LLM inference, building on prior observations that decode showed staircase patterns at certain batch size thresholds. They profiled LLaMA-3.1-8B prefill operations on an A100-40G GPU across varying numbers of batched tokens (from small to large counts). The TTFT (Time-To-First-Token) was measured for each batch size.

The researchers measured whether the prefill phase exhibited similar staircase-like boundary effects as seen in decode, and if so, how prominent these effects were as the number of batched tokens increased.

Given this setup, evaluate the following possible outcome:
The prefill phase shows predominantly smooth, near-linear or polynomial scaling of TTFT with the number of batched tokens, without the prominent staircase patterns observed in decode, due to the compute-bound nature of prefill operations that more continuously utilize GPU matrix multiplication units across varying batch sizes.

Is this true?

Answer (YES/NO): NO